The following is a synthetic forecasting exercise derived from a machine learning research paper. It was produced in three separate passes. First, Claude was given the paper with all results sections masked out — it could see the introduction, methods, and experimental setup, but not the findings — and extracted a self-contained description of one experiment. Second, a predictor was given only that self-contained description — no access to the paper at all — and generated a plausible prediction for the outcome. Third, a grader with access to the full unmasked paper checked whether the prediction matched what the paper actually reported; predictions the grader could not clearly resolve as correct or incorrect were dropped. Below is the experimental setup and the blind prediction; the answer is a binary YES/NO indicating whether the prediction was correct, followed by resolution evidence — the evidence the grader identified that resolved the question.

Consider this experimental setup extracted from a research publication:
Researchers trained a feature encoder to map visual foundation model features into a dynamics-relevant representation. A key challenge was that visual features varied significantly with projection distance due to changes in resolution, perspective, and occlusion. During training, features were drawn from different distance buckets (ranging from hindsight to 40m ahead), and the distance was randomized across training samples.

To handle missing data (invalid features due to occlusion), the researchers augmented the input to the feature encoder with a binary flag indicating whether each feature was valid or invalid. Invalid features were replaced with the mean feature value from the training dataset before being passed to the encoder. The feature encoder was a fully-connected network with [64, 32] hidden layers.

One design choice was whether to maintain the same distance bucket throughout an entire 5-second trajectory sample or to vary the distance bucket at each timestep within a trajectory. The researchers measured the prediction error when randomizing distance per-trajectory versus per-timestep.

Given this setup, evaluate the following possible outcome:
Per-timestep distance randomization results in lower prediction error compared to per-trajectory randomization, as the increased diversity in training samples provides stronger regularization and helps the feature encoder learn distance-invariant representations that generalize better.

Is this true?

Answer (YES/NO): NO